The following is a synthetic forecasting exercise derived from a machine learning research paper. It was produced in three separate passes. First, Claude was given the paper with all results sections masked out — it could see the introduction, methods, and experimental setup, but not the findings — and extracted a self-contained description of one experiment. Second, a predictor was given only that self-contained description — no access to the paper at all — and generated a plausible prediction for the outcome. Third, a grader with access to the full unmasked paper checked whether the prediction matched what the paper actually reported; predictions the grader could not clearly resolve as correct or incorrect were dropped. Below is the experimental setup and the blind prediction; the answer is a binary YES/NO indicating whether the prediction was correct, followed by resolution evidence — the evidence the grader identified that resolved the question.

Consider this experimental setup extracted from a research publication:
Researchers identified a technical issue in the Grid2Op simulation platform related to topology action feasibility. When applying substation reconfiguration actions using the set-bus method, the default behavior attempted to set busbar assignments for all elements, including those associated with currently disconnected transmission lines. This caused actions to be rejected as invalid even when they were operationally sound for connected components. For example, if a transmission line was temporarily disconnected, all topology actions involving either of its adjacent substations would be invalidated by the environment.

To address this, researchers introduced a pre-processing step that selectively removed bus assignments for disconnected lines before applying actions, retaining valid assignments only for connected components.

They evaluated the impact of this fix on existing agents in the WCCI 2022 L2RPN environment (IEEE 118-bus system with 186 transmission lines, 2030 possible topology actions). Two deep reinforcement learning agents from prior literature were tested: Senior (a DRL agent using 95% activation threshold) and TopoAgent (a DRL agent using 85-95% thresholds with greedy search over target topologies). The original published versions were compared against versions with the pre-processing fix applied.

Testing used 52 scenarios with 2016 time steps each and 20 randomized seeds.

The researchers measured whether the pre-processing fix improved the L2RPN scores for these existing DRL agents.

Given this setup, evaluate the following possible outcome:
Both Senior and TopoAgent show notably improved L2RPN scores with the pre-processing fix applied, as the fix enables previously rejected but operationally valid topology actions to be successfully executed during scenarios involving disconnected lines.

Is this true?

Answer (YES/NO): NO